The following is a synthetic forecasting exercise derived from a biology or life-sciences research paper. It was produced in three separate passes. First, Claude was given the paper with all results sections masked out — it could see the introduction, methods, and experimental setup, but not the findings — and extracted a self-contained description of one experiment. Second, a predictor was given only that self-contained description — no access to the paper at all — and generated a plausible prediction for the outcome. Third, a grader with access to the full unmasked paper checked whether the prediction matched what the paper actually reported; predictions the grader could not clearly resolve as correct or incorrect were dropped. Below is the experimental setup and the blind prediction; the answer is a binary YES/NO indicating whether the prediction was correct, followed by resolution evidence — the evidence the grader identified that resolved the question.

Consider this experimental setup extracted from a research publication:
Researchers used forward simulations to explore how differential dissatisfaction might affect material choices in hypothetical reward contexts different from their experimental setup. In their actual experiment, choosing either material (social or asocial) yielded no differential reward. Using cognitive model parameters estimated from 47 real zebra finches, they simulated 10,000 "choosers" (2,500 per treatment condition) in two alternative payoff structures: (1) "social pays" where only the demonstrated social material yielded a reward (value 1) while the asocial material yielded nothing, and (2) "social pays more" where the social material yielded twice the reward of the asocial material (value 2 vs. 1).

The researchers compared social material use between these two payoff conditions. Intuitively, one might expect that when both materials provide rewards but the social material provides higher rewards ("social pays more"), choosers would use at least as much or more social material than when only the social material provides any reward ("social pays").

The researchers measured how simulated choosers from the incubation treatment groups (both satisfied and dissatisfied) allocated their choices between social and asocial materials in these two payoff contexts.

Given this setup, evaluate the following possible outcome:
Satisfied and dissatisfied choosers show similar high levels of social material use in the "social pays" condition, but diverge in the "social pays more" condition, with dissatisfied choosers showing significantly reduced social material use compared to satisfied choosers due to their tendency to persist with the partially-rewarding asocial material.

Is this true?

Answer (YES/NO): NO